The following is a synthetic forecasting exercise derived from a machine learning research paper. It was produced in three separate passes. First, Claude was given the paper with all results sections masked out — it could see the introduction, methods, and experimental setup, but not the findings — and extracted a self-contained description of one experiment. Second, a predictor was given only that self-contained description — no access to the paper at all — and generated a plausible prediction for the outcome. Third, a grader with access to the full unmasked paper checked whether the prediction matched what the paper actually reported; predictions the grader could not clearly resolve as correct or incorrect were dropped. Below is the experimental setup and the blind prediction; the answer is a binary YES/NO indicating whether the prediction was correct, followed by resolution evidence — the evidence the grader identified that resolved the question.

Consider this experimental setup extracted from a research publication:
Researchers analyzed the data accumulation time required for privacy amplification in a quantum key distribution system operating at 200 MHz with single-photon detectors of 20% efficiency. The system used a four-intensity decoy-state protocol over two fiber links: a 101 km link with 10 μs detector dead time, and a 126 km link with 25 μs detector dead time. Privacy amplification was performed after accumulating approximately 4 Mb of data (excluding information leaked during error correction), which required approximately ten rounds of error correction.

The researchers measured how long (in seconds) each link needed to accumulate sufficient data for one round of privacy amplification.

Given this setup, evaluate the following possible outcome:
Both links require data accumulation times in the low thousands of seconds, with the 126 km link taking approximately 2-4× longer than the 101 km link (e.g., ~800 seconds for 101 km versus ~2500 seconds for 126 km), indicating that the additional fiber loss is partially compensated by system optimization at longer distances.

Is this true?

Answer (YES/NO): NO